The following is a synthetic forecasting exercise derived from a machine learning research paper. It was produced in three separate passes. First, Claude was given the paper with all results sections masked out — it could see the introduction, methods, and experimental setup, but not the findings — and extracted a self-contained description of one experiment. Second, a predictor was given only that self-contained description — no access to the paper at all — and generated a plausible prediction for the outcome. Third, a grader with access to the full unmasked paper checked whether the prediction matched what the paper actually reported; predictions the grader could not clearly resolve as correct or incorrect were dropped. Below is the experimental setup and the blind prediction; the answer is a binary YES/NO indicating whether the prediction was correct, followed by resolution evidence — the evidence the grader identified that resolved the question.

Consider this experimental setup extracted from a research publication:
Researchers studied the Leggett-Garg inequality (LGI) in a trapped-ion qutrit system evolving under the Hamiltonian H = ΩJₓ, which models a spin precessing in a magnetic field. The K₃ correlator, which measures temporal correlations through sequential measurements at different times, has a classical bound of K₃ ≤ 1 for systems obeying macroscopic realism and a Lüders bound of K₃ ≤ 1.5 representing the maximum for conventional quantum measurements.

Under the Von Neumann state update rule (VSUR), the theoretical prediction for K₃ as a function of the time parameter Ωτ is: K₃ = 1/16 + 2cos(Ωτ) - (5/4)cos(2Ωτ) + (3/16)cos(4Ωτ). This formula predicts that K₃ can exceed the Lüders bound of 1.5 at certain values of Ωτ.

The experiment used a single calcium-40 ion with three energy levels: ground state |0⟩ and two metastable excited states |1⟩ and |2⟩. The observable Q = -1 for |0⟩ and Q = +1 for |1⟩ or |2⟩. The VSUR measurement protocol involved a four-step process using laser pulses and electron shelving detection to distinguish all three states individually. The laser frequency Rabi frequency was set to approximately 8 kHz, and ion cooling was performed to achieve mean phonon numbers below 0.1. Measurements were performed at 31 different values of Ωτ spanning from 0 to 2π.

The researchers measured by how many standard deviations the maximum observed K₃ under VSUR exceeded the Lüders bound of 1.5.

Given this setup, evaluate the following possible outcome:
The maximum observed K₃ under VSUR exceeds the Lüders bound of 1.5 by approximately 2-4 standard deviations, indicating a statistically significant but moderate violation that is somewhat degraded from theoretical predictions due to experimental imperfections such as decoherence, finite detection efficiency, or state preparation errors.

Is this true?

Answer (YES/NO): NO